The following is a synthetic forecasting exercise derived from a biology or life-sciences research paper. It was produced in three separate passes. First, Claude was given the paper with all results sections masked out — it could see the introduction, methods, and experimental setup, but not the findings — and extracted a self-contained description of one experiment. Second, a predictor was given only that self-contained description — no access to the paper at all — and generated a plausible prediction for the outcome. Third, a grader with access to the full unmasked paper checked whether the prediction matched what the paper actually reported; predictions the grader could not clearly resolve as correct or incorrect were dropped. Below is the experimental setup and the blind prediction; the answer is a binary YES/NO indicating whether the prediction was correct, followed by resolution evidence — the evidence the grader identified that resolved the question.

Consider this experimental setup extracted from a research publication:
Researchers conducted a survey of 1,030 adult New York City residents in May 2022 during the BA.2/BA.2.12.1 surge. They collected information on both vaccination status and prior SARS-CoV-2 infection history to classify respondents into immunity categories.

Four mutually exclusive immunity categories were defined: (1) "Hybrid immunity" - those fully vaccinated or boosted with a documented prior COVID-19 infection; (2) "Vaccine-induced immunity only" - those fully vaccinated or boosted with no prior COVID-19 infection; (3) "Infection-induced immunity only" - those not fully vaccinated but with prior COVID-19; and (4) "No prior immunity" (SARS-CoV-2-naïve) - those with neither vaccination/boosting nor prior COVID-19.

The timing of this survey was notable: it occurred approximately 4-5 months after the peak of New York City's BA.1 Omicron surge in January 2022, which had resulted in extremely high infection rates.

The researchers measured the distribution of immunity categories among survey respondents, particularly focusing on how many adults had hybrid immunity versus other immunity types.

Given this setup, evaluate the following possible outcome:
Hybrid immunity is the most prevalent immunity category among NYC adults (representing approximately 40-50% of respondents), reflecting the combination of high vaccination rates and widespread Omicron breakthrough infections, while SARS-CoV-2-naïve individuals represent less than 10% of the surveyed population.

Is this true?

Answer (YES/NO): NO